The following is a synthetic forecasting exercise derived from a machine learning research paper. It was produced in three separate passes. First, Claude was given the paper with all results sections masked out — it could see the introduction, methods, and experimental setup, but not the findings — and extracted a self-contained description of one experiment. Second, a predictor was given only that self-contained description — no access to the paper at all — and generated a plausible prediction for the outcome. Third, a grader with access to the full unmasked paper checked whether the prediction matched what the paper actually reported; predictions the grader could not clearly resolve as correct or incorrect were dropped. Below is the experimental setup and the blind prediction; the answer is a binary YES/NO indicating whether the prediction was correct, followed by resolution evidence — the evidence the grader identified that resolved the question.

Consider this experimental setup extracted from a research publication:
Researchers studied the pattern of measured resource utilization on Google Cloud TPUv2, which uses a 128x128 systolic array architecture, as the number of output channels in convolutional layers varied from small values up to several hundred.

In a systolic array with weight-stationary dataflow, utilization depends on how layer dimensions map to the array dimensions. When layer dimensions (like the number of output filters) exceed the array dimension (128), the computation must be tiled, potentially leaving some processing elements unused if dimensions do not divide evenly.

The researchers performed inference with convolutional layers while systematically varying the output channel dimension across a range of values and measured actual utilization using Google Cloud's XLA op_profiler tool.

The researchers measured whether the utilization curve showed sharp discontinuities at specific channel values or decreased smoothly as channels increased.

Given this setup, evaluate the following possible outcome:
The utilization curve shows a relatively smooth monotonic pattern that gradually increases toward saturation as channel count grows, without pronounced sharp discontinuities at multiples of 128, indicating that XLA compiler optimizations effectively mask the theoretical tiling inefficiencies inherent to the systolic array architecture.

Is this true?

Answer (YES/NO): NO